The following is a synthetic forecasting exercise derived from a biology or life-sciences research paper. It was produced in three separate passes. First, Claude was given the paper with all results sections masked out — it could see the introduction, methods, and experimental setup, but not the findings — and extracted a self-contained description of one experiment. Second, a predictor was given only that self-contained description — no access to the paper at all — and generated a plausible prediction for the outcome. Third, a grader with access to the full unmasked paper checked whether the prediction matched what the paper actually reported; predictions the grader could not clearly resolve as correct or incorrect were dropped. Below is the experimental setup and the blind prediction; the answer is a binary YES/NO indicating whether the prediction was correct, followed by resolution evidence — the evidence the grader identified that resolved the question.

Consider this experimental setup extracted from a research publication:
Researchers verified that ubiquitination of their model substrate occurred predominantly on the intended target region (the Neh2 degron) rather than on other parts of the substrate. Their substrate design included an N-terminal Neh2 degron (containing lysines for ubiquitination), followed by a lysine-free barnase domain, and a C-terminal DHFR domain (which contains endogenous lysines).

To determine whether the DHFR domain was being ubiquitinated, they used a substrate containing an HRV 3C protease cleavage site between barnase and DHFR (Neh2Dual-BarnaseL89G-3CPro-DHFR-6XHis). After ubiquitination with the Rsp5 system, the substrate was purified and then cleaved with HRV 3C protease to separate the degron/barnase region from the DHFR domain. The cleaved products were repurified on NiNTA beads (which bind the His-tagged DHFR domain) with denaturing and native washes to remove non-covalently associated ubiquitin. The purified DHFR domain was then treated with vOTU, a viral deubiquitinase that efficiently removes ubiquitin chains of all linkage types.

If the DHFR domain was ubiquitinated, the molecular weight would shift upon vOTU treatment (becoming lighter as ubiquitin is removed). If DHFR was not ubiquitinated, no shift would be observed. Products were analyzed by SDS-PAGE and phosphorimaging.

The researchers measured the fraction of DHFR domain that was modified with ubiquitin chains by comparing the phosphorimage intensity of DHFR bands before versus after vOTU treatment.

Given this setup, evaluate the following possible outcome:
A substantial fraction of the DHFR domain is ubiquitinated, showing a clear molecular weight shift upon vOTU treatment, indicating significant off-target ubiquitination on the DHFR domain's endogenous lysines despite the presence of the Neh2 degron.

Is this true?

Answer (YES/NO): NO